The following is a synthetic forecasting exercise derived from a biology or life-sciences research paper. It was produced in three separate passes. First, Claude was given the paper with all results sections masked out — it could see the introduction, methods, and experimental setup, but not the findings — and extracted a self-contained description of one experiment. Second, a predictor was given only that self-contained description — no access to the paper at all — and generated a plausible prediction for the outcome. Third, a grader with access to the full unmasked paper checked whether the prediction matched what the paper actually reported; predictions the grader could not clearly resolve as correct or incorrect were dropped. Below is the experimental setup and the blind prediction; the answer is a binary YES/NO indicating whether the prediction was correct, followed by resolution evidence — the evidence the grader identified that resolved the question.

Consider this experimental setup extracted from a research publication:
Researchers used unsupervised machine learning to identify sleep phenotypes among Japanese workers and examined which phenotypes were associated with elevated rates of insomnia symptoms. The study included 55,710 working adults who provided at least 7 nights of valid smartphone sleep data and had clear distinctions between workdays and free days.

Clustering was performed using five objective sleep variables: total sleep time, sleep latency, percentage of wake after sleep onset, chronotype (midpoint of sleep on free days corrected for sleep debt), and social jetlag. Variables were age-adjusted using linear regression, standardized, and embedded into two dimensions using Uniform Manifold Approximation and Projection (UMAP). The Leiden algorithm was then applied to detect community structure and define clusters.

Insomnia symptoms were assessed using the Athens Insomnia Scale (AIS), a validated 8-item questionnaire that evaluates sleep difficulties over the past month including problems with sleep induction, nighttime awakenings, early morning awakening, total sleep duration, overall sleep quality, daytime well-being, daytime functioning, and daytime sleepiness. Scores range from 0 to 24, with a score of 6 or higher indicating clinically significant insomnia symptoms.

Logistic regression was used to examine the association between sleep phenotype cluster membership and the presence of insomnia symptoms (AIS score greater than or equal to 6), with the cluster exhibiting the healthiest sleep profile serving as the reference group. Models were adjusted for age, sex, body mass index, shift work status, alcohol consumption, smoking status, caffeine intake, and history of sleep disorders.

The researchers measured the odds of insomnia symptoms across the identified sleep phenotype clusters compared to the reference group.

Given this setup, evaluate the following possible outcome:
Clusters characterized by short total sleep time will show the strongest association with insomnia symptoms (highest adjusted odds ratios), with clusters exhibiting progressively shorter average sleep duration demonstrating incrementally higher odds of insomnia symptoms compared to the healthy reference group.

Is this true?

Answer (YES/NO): NO